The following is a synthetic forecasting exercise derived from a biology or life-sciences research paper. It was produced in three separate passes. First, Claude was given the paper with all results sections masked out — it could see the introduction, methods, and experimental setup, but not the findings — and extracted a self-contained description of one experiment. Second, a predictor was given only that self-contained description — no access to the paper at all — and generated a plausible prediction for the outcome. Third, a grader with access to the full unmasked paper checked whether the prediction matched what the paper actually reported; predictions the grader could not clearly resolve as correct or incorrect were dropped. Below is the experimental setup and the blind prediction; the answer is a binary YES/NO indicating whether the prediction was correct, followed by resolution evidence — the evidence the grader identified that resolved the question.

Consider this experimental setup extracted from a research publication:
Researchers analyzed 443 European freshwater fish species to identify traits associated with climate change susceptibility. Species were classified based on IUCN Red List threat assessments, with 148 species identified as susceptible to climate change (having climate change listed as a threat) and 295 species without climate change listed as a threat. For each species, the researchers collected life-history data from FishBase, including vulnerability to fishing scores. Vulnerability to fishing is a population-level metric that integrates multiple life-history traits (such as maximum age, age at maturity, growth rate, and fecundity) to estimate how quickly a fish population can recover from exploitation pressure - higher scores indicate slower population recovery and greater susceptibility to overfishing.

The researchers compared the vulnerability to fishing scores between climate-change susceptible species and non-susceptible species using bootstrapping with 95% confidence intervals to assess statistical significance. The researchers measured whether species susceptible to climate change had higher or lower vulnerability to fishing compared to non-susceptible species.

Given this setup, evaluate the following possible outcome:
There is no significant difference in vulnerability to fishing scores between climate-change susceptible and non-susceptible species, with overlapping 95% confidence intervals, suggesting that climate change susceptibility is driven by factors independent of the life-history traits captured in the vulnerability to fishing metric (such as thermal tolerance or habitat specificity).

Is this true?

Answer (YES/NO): NO